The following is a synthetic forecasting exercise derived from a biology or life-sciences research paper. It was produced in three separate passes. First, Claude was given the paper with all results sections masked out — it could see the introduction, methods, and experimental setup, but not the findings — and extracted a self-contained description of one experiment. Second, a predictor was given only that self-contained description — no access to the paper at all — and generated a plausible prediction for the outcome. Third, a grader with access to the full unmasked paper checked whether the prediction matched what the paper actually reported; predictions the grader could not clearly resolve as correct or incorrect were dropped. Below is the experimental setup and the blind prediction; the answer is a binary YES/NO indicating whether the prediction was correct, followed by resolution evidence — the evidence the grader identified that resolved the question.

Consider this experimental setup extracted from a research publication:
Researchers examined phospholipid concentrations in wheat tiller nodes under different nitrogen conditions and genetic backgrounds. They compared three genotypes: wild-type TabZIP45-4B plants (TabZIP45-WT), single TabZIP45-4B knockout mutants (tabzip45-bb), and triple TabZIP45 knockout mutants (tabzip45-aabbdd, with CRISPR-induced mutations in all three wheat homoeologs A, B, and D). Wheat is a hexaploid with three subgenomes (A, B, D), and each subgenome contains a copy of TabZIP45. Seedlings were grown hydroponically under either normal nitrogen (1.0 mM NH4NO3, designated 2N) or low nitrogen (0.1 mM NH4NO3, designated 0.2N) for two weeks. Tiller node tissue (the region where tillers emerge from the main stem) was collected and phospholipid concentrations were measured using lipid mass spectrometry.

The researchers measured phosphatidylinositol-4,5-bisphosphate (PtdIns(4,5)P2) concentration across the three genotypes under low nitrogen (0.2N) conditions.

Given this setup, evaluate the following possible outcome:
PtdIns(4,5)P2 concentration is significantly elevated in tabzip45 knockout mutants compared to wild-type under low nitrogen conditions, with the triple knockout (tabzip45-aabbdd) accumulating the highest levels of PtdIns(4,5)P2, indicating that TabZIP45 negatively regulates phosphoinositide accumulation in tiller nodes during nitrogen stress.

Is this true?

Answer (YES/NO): NO